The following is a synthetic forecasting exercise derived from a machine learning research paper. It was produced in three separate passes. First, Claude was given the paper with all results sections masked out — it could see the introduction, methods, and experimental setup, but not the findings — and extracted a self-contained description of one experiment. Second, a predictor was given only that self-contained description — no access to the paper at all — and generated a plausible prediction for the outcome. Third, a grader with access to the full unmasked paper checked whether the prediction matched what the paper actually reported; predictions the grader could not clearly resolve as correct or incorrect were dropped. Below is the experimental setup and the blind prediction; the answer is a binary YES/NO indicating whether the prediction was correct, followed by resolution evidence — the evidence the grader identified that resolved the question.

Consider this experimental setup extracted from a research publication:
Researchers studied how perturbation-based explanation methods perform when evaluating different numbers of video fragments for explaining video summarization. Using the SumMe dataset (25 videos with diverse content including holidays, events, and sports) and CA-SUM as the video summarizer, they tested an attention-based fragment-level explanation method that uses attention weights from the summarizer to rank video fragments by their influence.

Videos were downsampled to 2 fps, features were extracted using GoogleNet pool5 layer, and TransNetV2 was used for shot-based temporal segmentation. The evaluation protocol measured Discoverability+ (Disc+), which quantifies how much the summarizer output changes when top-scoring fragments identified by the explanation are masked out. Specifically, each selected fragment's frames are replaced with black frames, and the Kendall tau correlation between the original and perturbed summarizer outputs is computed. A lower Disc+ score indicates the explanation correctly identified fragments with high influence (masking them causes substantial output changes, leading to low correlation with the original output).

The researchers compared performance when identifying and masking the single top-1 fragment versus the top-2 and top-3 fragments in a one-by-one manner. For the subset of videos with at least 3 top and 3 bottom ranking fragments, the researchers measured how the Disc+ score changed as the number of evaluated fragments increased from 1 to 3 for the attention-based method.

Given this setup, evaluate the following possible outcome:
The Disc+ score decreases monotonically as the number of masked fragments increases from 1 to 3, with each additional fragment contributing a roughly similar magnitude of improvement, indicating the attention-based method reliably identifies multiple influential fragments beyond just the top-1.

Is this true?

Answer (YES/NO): NO